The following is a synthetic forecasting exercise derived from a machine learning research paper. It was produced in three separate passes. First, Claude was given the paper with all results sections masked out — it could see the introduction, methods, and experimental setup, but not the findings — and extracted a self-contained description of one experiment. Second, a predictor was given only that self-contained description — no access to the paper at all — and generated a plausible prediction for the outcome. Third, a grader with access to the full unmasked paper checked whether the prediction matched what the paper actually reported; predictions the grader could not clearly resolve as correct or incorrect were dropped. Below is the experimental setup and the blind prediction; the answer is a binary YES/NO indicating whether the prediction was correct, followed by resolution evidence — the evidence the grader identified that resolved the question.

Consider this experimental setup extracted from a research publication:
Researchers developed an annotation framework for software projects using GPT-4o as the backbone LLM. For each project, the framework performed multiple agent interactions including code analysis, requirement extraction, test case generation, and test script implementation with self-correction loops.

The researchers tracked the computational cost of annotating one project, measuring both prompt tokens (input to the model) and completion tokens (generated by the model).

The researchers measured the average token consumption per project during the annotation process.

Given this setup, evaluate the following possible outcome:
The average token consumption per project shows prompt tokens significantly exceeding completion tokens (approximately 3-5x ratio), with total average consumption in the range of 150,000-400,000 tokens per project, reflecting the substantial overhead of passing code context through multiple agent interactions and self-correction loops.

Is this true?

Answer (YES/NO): NO